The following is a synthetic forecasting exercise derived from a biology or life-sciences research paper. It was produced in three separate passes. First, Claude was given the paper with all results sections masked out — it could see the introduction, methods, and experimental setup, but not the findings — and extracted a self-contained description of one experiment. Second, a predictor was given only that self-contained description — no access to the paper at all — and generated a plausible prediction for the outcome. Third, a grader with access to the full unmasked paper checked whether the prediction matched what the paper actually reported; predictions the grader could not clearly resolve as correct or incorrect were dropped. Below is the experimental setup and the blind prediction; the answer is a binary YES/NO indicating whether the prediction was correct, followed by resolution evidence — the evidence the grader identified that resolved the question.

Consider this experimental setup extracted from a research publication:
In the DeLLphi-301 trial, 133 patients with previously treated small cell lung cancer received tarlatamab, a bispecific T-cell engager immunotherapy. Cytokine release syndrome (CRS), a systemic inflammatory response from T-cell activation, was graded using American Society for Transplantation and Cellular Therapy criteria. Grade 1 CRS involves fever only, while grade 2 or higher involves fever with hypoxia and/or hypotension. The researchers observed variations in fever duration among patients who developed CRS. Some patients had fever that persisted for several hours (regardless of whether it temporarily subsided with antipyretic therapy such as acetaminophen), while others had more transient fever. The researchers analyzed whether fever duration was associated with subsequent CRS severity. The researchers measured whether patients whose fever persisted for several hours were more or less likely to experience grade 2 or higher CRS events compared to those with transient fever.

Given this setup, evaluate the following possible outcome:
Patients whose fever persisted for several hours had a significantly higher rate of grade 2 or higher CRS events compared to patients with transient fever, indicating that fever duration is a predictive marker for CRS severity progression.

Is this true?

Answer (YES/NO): YES